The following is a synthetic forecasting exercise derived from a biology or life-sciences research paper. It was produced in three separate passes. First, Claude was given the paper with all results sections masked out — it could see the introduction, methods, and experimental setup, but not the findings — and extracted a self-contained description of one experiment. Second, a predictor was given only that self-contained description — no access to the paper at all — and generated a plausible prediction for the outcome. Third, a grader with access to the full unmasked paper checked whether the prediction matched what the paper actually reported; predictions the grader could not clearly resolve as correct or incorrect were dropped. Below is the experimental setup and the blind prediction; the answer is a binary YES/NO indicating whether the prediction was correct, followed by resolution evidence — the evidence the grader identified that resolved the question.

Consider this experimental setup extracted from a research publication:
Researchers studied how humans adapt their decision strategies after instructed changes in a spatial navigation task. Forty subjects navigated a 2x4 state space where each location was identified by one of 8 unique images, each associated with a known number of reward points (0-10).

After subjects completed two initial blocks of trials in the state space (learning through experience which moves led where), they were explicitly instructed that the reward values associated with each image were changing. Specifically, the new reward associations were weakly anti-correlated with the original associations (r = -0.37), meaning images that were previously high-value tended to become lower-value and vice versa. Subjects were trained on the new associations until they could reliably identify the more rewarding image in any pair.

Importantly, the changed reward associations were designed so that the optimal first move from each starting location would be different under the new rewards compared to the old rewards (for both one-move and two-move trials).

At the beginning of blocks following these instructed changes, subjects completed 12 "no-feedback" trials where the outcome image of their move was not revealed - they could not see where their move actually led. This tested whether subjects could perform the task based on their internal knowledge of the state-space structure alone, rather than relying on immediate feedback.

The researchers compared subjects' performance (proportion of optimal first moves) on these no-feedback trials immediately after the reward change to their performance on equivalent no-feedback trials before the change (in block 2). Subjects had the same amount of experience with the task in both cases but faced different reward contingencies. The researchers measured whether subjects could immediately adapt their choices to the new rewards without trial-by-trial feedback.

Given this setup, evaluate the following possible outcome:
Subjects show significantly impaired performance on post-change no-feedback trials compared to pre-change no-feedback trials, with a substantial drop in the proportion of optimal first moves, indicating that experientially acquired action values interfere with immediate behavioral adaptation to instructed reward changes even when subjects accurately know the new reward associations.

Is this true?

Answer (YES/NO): YES